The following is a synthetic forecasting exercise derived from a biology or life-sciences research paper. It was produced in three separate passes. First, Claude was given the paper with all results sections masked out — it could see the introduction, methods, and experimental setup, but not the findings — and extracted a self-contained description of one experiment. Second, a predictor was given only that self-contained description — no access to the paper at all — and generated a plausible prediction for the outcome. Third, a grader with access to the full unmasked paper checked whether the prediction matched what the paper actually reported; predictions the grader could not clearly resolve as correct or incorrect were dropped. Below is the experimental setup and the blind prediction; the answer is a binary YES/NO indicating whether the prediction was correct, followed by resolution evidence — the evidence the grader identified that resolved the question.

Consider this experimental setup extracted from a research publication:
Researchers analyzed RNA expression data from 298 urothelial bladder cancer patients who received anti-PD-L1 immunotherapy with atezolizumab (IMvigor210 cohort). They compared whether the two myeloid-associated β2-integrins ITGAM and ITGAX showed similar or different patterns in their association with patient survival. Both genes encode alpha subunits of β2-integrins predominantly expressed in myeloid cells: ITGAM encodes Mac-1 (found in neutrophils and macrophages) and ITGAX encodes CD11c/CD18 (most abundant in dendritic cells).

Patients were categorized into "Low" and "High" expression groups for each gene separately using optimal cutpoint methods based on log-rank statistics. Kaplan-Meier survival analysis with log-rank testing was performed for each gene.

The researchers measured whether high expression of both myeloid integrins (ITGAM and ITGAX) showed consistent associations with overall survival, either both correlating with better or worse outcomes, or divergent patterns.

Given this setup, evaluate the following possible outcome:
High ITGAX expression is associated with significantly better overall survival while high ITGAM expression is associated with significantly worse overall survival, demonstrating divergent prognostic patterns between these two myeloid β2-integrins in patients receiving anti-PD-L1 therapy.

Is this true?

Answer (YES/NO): NO